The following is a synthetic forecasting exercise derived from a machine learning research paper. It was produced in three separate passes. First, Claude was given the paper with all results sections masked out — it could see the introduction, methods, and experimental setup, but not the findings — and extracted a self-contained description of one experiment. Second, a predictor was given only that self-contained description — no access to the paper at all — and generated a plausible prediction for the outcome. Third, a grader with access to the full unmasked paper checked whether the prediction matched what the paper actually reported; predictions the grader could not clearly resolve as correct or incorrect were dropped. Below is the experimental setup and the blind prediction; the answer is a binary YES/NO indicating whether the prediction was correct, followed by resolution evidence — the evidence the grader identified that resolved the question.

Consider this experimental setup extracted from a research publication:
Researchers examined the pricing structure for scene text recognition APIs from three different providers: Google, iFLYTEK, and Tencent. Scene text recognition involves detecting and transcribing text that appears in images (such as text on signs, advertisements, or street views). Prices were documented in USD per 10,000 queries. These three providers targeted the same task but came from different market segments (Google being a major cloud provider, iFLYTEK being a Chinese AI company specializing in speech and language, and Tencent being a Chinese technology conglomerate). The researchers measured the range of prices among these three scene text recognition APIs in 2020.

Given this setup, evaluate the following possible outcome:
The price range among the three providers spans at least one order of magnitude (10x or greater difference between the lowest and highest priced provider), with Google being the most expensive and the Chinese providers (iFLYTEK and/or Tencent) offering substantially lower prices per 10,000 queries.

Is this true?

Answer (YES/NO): NO